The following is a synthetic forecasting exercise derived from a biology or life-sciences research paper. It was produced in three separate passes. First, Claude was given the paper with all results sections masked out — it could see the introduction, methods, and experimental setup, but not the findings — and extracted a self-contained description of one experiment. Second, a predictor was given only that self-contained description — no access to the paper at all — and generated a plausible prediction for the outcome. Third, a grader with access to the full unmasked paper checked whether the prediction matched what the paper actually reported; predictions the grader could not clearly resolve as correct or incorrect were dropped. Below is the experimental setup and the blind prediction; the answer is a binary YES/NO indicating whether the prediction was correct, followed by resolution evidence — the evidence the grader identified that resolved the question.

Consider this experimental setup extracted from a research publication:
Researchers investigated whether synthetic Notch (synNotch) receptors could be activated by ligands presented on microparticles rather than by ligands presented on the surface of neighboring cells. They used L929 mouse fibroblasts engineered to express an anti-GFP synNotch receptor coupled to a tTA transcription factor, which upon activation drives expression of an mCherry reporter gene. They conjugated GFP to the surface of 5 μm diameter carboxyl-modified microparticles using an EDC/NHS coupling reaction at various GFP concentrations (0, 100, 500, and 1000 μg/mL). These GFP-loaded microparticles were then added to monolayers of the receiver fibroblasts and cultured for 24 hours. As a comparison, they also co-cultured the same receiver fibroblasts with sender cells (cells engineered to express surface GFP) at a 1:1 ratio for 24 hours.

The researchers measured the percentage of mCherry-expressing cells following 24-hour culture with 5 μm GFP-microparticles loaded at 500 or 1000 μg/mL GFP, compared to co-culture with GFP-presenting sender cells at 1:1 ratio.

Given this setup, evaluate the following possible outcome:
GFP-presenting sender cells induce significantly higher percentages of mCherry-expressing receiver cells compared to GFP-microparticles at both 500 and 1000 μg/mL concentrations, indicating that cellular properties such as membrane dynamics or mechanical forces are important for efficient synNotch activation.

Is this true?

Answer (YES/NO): NO